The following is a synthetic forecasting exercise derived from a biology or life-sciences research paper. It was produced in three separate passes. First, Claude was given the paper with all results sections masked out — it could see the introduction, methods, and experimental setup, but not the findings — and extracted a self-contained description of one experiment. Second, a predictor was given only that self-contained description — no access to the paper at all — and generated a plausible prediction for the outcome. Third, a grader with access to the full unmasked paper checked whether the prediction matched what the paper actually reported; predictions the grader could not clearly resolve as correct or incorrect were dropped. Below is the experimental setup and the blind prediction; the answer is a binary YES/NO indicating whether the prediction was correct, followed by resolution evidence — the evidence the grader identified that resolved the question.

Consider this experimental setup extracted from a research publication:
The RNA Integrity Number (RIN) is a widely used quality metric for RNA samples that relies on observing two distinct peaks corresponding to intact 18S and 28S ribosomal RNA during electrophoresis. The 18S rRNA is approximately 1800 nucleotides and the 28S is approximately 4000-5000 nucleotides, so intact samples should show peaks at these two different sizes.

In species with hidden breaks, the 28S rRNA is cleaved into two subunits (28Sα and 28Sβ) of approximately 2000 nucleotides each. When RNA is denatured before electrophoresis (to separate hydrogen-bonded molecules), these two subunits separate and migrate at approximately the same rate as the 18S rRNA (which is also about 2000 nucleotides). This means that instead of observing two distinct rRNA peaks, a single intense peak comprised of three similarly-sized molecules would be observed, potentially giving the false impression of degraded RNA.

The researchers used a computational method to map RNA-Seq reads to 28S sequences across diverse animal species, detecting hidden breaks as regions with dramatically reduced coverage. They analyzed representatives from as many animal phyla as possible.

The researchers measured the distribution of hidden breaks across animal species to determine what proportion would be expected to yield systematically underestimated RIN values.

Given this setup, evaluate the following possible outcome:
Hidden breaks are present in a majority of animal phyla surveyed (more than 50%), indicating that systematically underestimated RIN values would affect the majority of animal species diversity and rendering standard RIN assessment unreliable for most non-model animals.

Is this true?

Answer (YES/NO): YES